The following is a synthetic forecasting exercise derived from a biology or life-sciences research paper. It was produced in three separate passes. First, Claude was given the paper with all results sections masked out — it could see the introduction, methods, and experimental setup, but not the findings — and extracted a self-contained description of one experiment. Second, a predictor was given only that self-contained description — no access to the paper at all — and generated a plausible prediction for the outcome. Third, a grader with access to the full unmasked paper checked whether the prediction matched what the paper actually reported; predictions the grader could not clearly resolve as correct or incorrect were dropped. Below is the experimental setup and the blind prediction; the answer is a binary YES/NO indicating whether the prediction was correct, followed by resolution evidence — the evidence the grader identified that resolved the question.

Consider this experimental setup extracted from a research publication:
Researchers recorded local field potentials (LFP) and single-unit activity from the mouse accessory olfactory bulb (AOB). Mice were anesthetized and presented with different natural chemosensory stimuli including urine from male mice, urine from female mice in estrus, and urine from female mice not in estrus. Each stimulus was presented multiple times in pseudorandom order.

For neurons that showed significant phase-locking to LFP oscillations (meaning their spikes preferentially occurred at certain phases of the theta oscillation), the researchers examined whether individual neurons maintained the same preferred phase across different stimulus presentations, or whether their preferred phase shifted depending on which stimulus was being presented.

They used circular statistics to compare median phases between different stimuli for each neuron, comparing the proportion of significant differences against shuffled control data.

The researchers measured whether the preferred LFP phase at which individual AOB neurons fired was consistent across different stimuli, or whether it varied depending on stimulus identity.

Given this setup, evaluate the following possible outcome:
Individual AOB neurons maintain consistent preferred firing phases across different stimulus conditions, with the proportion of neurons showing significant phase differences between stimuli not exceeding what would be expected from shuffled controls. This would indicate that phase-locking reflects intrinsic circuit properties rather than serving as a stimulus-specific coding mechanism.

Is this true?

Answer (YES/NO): NO